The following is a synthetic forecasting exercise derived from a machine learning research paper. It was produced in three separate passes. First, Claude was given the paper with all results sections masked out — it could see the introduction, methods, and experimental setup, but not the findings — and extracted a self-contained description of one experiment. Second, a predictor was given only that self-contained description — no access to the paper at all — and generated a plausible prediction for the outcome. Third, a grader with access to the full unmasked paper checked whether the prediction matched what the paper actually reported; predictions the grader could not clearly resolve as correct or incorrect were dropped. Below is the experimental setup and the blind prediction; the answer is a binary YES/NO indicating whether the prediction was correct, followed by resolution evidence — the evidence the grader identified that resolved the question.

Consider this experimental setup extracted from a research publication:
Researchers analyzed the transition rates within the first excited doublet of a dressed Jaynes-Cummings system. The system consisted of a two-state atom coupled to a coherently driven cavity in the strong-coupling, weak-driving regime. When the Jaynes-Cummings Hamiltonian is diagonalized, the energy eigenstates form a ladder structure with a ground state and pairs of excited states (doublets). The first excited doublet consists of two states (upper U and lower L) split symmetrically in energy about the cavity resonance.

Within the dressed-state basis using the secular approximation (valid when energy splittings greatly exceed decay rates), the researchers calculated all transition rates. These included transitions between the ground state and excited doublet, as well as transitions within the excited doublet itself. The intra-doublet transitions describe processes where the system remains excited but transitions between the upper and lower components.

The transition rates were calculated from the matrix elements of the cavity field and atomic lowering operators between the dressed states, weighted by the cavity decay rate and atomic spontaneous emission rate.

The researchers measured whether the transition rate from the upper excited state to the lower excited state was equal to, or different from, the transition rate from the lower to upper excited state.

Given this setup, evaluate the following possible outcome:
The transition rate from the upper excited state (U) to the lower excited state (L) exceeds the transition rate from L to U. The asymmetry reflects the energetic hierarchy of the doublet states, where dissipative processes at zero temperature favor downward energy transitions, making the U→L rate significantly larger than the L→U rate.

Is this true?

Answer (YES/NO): NO